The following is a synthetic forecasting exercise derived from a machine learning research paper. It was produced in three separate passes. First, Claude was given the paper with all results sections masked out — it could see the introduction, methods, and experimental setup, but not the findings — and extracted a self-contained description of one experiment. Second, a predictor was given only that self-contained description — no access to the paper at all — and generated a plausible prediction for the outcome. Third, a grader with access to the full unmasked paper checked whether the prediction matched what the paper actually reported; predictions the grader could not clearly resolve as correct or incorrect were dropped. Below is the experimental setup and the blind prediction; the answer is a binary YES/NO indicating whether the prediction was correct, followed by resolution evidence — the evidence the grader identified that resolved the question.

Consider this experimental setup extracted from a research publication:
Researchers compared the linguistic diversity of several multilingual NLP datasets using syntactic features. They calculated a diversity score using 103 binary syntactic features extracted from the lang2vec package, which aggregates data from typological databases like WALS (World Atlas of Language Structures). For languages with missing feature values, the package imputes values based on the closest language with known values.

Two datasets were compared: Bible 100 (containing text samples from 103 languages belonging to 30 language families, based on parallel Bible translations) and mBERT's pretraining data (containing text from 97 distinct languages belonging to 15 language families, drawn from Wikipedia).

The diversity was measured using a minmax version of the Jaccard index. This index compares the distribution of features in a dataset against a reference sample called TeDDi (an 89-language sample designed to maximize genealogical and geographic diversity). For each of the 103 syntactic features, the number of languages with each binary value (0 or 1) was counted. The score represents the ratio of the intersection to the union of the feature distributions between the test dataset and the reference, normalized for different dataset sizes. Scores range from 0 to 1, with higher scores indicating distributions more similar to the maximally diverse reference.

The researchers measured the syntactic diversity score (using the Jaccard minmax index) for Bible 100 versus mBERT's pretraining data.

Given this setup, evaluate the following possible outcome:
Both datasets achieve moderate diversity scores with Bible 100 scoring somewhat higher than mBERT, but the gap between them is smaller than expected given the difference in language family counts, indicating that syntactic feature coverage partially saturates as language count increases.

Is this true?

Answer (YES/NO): NO